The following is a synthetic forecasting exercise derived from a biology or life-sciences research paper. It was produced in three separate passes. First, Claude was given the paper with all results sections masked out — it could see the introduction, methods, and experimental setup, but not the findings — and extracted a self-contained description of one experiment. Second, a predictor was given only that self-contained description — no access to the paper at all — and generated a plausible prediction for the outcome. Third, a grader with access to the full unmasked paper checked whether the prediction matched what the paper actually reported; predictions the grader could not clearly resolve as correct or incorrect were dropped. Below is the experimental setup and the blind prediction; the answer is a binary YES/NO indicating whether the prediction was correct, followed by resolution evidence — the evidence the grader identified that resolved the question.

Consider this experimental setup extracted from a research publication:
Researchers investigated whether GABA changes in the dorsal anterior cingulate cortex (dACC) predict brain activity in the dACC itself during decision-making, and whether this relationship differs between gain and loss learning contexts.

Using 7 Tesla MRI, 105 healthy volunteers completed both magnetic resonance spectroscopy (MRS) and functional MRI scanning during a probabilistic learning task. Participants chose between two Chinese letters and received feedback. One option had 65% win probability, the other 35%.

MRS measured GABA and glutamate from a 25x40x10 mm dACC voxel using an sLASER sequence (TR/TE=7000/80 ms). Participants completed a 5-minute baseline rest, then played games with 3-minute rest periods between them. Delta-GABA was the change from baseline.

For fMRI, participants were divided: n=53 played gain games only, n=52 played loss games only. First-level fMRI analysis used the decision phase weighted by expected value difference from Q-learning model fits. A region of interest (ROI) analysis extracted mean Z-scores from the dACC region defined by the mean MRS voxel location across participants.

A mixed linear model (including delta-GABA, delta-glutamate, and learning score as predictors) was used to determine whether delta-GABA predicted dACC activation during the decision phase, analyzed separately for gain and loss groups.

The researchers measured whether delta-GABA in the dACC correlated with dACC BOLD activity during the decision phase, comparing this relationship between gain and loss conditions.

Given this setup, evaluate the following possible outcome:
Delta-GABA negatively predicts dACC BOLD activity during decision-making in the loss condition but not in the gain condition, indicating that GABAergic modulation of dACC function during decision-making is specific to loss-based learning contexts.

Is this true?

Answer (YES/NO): NO